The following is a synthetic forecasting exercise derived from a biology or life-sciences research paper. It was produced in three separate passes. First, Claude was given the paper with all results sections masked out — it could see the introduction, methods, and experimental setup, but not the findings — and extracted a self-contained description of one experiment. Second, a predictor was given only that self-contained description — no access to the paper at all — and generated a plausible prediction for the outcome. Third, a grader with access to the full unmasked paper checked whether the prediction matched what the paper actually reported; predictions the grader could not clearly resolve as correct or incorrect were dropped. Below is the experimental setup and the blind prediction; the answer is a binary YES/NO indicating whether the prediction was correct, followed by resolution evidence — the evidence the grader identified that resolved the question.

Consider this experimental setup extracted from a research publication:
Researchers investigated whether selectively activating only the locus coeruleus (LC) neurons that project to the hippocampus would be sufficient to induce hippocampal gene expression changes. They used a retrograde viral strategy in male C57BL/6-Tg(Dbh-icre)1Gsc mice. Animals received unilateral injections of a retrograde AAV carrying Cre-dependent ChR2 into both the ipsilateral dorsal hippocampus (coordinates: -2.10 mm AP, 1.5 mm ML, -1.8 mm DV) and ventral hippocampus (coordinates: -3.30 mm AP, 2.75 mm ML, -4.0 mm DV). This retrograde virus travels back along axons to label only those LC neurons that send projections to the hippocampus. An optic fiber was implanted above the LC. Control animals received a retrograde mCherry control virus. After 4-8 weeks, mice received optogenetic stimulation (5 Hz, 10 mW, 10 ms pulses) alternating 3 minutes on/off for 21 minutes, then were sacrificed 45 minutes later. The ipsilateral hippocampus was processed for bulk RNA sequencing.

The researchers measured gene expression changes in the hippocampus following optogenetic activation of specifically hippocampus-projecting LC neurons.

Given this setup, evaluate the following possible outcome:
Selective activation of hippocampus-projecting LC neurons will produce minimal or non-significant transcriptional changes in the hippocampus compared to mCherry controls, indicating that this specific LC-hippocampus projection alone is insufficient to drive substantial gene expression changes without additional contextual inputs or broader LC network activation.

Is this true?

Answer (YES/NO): NO